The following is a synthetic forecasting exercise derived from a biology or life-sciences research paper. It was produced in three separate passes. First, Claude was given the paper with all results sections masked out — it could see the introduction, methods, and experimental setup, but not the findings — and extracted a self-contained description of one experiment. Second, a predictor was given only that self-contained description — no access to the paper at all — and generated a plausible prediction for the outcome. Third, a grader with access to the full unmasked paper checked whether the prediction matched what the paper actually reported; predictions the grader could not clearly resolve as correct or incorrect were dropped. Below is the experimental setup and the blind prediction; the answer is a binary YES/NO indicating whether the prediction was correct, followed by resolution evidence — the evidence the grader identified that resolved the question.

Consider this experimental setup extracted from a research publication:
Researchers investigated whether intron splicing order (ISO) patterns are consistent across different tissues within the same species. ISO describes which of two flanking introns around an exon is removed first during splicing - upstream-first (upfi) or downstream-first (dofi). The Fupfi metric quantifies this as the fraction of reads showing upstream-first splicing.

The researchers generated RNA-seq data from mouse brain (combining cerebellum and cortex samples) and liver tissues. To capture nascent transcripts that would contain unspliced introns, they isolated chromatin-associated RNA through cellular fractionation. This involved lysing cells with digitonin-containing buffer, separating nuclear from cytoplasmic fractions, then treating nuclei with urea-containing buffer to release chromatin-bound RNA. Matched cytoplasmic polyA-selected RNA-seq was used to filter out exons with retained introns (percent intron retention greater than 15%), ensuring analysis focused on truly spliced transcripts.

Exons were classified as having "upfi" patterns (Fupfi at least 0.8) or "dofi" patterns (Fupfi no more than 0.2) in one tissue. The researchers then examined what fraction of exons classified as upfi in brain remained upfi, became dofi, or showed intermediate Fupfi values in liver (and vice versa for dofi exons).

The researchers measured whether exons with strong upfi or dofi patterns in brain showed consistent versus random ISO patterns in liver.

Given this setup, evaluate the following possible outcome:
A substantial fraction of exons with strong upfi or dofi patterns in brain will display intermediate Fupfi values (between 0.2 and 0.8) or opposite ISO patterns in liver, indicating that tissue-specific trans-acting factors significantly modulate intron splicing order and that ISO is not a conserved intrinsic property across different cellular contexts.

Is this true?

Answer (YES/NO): NO